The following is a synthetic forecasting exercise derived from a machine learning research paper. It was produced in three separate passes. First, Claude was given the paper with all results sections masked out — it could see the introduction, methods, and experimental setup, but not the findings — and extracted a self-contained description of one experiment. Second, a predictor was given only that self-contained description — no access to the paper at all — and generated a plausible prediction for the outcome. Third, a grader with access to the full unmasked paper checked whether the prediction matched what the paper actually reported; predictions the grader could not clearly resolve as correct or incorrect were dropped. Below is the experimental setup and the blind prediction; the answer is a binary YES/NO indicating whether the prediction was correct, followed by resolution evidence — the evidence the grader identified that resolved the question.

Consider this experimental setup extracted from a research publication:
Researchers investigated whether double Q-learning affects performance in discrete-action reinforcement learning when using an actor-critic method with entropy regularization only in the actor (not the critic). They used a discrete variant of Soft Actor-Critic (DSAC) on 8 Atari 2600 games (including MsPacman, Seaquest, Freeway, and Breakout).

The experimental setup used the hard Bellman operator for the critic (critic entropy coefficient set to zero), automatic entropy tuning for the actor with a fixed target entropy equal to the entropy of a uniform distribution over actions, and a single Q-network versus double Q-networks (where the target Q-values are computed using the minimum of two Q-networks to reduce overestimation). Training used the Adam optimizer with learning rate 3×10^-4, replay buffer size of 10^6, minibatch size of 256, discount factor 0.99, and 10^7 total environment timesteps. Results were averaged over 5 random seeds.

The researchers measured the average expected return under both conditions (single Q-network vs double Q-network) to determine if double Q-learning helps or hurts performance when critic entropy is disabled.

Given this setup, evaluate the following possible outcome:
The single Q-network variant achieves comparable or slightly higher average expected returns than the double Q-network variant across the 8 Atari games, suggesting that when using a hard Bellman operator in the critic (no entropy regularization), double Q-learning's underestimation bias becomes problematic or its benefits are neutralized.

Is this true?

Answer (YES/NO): YES